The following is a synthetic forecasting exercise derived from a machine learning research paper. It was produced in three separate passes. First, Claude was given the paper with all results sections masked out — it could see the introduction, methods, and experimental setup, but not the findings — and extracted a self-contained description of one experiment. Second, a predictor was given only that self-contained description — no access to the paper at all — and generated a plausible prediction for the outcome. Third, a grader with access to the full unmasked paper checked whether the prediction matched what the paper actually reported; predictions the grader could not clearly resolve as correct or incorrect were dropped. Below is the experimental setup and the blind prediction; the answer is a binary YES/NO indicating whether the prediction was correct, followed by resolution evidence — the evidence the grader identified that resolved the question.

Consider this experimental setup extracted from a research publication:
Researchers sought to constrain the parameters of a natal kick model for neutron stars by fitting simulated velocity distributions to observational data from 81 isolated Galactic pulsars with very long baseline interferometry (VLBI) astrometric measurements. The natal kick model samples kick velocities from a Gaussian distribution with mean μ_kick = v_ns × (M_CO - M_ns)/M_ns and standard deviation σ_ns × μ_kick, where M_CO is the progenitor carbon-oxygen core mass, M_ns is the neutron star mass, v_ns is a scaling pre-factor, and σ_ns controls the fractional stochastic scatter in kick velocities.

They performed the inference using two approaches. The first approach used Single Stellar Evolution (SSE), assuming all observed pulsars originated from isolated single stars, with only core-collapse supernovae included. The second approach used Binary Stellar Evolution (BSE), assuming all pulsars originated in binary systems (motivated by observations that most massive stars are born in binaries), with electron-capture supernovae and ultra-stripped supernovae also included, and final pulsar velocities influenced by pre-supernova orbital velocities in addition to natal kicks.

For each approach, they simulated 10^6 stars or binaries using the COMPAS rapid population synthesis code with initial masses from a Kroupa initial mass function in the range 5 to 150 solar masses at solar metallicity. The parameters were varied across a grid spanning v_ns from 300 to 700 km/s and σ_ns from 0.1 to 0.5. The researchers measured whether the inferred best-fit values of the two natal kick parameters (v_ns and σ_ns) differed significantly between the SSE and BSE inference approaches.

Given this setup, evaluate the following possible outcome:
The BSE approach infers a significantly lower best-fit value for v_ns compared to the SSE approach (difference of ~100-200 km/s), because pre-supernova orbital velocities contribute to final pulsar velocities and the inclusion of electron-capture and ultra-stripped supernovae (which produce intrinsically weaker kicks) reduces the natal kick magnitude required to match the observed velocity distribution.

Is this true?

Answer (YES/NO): NO